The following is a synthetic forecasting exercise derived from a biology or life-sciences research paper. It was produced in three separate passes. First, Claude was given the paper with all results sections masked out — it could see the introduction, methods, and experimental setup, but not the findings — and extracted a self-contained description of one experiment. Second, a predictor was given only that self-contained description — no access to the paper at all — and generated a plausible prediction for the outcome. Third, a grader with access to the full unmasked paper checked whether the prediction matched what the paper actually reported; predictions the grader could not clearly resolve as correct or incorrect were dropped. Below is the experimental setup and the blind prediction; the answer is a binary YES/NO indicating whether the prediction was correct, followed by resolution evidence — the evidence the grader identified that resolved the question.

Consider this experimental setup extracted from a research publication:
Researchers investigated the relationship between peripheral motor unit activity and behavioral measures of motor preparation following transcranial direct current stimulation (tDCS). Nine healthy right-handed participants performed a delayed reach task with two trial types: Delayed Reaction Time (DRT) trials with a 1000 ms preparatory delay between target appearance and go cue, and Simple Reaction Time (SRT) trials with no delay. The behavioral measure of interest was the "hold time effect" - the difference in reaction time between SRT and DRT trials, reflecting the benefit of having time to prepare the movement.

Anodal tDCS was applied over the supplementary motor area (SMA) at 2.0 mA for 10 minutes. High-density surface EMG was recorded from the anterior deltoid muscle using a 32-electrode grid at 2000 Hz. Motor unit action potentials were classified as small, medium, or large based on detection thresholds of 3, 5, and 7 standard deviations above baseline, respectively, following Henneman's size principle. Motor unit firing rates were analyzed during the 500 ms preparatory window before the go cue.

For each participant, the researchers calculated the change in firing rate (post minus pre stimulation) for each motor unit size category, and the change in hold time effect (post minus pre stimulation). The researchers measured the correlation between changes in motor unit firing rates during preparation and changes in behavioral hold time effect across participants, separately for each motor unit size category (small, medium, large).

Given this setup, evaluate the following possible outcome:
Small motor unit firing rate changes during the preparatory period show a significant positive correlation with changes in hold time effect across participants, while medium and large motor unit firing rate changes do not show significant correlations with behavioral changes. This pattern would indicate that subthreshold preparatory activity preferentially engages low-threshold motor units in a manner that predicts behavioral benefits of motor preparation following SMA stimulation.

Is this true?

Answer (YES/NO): NO